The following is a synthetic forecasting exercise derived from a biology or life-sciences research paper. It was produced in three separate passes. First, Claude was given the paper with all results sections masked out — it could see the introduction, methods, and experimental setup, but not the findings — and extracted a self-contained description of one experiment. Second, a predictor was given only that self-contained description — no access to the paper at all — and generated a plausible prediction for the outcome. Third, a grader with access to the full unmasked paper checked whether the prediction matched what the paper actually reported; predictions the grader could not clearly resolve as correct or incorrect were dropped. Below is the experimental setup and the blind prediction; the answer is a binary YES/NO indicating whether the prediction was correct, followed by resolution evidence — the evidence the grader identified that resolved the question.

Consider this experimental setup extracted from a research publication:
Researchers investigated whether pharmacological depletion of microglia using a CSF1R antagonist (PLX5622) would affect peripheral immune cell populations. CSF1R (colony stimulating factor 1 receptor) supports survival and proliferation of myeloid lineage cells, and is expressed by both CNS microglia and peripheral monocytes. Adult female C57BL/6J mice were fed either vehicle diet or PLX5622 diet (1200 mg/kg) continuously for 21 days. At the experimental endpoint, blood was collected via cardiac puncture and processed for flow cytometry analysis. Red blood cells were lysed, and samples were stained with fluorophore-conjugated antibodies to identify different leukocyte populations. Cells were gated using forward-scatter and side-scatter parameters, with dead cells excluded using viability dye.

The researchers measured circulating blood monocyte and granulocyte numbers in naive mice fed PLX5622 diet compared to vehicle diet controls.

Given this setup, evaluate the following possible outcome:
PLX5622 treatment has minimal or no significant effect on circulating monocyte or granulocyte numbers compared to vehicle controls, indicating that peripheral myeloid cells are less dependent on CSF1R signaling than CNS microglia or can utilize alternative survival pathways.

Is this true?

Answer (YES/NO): YES